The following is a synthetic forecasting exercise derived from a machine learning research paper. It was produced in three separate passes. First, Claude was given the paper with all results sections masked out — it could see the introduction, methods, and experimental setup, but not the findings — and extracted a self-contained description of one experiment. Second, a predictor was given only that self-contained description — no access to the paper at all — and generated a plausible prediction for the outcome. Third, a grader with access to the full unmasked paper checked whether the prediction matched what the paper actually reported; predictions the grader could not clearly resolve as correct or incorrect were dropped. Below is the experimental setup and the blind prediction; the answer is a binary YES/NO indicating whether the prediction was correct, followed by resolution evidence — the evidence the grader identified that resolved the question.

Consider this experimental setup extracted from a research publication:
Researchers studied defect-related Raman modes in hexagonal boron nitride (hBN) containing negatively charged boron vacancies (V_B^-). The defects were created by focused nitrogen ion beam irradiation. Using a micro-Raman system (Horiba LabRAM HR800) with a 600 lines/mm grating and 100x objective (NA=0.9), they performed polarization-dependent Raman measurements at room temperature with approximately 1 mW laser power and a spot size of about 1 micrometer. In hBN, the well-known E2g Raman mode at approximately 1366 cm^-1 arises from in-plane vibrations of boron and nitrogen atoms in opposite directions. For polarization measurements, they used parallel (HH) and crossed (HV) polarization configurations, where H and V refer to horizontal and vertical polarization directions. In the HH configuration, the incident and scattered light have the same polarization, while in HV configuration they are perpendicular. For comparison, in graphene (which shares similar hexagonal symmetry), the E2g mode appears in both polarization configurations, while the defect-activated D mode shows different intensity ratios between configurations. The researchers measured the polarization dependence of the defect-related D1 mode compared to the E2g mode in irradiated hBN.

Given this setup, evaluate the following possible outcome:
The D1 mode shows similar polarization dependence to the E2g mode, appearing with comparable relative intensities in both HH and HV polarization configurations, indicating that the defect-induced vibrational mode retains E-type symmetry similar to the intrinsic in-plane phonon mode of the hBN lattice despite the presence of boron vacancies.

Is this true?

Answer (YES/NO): YES